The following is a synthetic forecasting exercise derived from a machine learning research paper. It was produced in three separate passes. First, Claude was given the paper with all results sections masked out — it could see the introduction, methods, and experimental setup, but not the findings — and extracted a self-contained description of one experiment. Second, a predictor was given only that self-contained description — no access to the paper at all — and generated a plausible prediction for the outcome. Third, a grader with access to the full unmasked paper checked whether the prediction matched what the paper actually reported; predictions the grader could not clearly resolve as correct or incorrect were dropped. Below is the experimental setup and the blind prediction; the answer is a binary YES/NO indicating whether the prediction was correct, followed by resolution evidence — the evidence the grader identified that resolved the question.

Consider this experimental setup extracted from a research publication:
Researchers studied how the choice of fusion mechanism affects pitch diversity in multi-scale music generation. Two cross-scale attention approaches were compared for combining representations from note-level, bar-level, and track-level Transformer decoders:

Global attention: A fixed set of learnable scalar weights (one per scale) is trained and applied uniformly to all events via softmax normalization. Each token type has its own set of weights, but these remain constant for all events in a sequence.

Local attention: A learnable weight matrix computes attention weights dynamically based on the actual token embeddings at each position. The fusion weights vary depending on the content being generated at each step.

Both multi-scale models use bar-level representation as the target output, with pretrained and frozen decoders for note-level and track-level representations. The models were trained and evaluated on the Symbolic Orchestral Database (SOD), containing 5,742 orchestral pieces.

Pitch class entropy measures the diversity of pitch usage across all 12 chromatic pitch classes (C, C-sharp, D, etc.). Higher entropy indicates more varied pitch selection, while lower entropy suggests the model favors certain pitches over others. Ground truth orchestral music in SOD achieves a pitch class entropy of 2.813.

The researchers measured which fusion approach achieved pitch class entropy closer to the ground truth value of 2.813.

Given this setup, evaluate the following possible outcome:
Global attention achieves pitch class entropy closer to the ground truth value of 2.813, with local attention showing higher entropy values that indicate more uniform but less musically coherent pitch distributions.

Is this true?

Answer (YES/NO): NO